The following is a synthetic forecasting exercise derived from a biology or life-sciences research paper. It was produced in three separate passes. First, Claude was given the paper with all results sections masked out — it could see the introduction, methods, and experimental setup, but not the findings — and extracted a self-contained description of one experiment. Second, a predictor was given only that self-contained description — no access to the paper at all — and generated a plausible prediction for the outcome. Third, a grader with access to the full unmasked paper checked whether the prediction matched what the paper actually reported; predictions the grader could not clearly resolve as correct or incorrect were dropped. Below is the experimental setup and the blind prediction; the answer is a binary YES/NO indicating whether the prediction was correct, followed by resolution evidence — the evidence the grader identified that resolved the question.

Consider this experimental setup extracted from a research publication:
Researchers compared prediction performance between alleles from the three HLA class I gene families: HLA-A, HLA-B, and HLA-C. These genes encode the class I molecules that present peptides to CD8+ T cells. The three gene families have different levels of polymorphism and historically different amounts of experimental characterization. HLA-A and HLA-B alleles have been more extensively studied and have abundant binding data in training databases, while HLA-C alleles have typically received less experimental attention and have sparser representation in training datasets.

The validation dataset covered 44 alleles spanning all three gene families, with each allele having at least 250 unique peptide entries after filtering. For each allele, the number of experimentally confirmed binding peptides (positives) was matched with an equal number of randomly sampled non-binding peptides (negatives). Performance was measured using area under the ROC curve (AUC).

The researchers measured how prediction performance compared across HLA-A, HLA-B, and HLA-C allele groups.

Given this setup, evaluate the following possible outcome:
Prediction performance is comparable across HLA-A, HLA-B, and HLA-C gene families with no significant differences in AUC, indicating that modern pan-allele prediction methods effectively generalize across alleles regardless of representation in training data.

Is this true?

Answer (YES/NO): NO